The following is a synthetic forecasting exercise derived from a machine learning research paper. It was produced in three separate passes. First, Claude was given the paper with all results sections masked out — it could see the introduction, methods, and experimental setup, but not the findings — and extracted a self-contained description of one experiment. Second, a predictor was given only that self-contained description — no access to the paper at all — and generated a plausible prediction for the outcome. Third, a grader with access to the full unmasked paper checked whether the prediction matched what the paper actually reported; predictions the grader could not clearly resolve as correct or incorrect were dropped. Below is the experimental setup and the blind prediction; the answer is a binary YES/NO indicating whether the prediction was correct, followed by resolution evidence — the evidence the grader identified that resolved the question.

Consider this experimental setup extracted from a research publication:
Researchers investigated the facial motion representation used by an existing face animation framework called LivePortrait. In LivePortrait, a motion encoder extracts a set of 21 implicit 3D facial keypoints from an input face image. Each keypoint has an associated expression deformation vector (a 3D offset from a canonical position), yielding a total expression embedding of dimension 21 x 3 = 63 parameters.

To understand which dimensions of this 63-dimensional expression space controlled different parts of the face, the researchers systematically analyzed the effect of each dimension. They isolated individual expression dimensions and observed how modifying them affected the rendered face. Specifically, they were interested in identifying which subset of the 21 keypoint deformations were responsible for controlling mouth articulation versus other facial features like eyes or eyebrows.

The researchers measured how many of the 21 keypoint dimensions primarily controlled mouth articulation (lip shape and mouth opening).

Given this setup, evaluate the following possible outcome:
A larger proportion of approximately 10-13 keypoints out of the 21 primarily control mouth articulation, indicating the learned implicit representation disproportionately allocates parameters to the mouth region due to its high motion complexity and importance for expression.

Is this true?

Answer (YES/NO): NO